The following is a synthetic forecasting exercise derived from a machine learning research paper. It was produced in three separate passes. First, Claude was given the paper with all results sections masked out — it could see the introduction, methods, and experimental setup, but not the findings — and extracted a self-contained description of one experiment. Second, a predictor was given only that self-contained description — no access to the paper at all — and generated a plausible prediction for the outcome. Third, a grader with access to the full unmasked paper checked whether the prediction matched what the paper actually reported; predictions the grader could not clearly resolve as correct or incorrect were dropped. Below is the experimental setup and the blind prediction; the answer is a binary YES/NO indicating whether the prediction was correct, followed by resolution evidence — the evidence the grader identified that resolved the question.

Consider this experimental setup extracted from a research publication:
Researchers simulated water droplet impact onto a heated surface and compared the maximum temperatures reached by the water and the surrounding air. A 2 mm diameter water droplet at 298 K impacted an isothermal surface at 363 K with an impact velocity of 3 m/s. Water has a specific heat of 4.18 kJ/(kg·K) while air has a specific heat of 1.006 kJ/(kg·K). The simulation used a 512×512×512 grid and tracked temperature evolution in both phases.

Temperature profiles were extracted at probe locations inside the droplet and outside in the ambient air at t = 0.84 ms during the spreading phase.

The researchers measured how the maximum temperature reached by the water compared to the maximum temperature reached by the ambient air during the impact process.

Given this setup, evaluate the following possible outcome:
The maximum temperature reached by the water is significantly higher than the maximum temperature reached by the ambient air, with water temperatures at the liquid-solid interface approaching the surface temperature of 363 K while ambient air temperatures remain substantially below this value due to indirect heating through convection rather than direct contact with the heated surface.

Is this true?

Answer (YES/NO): NO